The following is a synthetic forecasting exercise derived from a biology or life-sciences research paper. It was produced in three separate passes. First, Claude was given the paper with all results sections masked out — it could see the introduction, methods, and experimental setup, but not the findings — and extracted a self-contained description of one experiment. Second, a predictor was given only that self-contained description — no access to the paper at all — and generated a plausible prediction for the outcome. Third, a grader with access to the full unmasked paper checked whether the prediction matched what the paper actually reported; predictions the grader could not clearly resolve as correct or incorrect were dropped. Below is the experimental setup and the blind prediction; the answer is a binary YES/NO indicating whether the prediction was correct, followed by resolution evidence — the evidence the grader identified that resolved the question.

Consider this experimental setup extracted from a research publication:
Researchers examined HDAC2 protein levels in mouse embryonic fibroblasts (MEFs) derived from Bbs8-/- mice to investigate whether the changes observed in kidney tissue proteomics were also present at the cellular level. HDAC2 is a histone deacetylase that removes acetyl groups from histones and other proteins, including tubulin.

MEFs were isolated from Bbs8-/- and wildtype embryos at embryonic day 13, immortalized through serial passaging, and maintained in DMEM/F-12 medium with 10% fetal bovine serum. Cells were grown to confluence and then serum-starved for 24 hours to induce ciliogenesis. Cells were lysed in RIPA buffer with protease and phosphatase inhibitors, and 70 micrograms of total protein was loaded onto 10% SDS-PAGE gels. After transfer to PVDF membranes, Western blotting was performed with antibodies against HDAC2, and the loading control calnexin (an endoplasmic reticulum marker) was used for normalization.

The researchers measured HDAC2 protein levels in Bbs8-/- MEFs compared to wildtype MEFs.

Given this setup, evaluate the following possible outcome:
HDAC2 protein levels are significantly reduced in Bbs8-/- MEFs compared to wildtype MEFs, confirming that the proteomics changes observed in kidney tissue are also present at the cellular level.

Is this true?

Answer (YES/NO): NO